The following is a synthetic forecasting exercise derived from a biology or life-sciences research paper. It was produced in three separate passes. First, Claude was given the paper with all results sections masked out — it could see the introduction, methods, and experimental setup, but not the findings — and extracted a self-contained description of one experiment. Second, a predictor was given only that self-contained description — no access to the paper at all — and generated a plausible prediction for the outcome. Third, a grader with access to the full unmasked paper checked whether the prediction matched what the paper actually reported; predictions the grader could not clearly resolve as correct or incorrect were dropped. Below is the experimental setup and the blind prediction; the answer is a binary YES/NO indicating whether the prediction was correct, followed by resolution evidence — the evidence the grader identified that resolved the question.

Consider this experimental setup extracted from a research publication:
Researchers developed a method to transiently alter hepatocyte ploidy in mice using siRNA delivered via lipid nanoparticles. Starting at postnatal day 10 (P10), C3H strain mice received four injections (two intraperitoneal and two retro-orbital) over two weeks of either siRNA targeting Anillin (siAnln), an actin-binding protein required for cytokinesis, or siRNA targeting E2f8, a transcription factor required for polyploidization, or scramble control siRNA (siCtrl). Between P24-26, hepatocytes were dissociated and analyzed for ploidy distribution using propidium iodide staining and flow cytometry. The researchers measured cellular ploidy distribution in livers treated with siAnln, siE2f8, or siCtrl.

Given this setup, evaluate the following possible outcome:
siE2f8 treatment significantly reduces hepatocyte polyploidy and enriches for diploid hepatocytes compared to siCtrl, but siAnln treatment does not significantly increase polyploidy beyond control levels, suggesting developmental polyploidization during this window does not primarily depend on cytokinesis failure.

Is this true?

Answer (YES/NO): NO